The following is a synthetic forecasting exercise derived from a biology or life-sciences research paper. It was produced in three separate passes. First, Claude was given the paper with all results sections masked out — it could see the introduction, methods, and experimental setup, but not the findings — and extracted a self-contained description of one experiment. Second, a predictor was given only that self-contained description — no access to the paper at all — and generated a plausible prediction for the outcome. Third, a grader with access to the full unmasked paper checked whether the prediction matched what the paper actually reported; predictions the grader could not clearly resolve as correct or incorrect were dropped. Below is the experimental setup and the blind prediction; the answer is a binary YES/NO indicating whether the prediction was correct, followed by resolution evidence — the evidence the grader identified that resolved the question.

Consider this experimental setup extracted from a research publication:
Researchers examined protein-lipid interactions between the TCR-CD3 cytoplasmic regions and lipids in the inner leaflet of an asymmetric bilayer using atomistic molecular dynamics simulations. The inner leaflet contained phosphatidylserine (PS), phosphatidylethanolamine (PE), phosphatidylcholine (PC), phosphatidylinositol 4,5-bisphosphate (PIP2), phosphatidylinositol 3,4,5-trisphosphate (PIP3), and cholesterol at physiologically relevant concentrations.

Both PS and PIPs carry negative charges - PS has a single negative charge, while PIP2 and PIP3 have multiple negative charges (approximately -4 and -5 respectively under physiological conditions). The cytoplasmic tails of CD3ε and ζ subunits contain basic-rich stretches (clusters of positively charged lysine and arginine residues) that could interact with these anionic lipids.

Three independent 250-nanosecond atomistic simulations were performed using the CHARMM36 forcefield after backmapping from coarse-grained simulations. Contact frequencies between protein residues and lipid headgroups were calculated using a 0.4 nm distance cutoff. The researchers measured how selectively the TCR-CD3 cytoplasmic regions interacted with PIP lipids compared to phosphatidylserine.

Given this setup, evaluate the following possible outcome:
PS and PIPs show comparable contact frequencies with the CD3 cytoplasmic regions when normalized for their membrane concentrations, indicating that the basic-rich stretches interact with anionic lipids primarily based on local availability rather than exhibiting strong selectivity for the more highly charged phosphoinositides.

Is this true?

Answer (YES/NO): NO